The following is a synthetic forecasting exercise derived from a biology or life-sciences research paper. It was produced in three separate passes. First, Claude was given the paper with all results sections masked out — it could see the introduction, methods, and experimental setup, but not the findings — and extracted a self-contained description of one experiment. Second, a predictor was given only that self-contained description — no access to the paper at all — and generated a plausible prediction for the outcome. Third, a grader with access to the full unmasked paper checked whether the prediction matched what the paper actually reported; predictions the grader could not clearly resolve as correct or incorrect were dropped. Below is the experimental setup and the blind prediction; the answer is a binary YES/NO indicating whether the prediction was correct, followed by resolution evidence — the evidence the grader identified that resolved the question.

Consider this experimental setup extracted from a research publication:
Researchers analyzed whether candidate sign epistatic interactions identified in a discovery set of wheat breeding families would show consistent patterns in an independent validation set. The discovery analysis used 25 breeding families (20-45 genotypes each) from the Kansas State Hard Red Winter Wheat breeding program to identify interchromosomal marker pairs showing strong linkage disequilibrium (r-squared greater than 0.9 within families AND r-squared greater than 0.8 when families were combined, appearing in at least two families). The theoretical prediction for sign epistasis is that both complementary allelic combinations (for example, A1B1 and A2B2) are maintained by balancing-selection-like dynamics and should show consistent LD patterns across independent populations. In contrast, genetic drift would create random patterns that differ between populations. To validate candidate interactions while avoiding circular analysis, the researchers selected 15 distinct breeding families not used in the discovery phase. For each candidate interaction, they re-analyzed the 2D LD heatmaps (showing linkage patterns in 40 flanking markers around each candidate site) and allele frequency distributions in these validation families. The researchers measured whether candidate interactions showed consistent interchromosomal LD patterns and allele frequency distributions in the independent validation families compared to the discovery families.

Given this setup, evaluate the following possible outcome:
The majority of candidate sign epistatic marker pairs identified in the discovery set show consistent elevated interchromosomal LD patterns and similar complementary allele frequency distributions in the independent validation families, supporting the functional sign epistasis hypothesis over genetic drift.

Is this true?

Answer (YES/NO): YES